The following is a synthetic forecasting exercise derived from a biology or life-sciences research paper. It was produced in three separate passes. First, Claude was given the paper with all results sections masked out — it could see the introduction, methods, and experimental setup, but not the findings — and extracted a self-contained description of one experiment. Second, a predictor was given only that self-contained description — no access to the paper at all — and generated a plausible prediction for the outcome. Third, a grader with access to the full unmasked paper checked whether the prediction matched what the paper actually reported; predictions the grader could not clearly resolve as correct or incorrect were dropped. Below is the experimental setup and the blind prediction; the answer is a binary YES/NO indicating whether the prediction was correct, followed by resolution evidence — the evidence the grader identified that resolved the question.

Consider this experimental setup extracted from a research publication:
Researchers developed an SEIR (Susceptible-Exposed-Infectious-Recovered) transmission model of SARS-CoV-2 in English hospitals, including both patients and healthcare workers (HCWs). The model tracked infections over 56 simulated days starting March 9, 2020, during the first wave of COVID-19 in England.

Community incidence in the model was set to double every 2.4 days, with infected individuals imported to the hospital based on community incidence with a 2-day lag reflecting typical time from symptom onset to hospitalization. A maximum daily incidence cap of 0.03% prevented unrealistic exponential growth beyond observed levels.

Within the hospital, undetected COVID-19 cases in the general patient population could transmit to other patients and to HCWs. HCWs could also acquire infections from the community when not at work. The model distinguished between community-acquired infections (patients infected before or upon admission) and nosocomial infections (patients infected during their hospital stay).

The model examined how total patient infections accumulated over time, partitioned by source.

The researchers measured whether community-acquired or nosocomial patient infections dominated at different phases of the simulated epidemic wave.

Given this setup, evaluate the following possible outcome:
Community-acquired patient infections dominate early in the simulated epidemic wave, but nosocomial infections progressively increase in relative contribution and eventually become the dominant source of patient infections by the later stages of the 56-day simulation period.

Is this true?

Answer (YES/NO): NO